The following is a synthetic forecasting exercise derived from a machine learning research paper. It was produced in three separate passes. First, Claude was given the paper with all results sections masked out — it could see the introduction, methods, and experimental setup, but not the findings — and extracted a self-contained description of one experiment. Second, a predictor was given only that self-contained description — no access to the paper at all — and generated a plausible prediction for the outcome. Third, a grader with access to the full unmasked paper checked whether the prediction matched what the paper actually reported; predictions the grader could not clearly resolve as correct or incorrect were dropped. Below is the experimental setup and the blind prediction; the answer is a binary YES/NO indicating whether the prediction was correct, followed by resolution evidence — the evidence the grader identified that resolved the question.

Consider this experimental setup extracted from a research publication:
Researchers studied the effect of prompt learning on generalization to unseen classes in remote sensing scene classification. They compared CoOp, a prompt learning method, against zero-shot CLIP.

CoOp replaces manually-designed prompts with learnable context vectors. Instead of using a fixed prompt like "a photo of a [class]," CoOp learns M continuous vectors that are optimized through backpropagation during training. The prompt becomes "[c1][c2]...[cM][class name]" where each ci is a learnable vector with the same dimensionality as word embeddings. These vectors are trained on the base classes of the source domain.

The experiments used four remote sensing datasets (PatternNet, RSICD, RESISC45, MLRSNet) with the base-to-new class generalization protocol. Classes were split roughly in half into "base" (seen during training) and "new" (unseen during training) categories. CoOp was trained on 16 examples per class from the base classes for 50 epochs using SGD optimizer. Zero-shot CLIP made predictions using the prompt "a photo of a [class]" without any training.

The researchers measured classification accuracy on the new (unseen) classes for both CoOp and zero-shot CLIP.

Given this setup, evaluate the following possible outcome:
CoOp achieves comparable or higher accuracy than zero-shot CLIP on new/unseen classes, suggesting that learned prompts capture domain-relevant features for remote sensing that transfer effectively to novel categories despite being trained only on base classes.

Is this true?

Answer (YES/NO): YES